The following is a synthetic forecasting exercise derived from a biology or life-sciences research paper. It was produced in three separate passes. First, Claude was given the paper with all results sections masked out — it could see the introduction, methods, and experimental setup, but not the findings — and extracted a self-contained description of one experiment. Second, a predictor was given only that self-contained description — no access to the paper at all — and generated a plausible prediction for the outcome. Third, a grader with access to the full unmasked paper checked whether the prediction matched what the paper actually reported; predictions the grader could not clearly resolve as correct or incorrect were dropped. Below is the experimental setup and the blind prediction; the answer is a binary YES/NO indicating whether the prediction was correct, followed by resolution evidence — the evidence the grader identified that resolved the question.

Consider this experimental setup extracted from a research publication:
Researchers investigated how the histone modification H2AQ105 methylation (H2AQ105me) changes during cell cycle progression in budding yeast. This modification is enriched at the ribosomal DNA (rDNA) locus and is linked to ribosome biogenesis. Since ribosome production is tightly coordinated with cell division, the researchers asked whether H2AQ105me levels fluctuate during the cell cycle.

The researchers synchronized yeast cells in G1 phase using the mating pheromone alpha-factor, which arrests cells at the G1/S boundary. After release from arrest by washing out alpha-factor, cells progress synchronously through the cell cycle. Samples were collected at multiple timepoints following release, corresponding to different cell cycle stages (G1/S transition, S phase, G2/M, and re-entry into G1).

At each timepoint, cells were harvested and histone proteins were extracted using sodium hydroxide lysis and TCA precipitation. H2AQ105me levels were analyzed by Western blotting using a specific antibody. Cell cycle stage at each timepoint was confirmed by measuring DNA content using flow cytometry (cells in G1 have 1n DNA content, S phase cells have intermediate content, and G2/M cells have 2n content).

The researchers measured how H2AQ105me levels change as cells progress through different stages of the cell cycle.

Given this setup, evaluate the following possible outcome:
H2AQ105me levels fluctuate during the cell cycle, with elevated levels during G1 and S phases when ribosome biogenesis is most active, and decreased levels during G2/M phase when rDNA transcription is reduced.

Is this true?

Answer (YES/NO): NO